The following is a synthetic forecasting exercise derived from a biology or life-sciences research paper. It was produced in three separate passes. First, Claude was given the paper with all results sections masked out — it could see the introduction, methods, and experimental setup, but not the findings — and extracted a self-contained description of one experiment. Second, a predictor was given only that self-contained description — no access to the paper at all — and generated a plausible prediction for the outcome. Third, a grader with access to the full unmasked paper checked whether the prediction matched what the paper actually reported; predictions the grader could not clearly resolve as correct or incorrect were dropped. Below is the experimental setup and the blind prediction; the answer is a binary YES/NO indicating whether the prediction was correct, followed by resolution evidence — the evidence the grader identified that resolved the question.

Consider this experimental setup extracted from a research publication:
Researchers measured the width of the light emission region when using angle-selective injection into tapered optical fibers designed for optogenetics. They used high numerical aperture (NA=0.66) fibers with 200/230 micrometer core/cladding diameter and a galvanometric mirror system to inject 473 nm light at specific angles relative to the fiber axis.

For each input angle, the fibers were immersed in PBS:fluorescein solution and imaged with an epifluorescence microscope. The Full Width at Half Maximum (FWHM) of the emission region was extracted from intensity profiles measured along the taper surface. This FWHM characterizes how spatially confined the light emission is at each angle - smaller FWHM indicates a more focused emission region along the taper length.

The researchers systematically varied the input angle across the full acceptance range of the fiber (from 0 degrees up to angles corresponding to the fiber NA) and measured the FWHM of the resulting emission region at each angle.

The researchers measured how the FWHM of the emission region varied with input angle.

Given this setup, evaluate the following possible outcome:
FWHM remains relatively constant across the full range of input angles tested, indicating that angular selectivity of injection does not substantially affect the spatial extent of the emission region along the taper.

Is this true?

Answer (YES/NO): NO